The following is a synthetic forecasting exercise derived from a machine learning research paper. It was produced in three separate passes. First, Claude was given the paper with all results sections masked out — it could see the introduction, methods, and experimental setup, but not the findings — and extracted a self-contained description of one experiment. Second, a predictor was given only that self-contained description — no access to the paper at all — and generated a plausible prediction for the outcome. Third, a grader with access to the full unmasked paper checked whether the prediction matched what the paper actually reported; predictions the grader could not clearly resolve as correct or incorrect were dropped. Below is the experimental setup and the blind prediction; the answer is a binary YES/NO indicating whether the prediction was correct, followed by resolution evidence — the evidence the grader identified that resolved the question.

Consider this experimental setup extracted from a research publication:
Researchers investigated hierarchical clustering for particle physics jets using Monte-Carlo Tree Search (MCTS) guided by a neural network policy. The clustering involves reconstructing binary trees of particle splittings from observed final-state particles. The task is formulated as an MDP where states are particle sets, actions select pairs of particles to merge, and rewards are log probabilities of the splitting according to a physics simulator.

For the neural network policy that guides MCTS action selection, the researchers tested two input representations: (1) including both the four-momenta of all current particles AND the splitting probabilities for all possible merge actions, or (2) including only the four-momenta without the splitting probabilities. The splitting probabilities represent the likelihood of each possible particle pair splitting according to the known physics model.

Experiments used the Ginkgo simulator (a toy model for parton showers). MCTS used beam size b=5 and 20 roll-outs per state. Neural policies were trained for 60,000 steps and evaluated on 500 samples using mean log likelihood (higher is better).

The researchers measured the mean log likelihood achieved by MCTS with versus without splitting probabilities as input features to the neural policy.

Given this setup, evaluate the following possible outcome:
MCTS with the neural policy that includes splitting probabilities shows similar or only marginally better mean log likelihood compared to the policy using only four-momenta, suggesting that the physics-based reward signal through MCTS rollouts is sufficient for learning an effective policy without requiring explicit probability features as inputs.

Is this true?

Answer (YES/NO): YES